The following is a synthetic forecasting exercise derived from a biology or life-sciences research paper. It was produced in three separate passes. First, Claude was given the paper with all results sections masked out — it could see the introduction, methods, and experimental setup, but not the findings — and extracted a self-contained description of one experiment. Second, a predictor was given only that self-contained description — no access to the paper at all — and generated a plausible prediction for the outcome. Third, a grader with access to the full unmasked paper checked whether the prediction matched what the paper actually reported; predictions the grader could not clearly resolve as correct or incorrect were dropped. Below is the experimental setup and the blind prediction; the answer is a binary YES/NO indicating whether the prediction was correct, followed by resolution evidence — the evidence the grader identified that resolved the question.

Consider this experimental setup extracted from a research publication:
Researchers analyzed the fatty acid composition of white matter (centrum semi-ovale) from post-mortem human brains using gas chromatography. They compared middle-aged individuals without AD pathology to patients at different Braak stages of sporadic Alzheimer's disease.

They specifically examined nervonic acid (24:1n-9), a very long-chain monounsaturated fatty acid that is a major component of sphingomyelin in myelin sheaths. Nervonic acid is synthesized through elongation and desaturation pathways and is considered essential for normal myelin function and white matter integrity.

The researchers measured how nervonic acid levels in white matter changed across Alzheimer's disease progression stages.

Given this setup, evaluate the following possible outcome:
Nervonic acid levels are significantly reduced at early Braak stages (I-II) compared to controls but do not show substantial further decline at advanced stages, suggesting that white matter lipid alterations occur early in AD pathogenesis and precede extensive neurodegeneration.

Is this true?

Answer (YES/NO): NO